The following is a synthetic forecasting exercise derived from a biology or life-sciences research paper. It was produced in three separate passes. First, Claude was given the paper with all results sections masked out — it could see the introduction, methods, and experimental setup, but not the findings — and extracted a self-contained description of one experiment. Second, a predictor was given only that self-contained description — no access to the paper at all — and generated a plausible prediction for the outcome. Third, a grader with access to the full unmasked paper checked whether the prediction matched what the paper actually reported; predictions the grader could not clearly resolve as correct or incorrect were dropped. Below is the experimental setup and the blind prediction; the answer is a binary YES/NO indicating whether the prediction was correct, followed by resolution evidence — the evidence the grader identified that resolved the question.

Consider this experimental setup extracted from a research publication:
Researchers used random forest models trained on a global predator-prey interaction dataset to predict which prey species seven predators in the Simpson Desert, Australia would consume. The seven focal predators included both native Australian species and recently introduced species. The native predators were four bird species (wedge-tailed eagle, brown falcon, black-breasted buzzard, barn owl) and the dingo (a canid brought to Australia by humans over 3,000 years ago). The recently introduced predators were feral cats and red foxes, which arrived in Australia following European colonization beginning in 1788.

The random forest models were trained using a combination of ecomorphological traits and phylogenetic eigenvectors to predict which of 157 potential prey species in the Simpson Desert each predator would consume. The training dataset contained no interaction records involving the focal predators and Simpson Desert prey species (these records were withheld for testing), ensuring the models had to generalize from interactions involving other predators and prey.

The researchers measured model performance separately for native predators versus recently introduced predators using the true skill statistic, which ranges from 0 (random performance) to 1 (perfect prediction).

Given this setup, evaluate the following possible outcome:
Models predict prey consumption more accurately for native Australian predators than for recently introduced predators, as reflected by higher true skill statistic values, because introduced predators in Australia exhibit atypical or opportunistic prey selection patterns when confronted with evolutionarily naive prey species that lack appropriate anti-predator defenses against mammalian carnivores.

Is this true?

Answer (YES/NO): NO